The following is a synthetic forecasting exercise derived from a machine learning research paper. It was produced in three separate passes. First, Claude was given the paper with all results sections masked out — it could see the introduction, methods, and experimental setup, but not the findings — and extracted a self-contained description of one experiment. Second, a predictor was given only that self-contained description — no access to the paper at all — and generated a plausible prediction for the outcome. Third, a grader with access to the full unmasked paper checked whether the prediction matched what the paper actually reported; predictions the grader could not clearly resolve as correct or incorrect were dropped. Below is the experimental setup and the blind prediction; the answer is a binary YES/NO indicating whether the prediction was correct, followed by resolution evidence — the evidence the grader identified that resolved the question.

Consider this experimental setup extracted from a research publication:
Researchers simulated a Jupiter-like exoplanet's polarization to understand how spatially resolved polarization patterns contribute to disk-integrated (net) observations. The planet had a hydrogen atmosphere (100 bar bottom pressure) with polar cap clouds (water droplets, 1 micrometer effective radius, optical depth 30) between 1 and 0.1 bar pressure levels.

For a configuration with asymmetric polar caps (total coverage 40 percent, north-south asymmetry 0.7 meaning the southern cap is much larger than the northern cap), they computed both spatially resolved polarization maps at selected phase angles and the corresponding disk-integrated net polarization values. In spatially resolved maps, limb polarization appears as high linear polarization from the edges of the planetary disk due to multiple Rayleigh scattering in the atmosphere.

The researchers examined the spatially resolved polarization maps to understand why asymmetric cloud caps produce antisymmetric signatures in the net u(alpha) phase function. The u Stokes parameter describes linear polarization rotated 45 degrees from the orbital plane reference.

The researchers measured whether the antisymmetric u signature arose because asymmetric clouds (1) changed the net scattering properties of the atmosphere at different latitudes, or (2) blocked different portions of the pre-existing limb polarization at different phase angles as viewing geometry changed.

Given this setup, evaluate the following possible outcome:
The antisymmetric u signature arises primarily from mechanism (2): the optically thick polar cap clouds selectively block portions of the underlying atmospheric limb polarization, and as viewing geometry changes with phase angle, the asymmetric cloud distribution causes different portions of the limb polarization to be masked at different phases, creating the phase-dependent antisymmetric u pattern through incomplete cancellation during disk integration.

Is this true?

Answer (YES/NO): YES